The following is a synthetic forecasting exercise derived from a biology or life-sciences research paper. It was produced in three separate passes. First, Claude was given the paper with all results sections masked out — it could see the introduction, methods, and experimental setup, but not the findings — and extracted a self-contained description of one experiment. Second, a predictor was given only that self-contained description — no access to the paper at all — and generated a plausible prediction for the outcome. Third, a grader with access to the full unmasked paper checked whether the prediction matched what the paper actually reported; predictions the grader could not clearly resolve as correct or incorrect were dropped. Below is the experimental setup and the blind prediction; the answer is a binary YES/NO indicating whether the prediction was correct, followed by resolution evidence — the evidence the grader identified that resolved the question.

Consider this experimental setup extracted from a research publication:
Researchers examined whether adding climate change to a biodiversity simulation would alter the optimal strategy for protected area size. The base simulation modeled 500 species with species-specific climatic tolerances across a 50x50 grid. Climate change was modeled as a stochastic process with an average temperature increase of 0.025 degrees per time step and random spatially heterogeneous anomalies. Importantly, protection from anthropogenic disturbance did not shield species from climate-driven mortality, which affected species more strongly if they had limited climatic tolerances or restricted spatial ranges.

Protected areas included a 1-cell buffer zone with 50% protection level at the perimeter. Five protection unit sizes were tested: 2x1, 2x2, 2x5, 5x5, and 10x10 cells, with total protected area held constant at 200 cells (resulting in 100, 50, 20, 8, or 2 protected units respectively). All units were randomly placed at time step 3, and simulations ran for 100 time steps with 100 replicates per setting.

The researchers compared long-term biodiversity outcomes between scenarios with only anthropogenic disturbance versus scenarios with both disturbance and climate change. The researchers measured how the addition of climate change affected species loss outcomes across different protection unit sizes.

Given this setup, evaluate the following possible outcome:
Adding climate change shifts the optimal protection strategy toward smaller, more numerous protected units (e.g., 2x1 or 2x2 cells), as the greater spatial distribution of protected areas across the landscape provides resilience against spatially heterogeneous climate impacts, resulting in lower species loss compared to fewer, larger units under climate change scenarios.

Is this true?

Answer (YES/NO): NO